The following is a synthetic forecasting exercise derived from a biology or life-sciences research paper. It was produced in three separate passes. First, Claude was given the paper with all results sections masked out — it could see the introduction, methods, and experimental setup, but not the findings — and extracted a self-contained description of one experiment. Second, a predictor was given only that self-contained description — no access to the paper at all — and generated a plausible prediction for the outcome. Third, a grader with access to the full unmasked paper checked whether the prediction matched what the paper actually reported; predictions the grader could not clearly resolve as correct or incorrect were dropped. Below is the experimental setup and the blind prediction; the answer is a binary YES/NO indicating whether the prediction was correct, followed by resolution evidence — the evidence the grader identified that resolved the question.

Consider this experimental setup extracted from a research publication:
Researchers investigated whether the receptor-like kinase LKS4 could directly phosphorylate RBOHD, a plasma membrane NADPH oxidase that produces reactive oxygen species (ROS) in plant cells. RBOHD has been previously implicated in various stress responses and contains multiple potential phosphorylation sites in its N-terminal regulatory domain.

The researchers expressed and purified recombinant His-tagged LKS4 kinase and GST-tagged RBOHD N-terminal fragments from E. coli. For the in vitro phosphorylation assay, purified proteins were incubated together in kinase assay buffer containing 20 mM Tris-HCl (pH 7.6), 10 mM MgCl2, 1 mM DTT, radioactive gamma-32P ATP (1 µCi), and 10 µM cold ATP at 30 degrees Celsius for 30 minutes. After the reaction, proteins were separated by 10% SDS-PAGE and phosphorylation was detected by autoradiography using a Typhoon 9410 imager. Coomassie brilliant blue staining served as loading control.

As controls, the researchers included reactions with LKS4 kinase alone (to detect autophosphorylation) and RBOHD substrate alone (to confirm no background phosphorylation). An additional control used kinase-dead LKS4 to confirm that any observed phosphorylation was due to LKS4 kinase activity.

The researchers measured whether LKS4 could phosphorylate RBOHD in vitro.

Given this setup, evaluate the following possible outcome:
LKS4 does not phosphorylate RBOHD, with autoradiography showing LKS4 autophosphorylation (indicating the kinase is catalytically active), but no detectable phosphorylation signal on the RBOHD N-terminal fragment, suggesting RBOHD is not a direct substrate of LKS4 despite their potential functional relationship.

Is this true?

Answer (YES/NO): NO